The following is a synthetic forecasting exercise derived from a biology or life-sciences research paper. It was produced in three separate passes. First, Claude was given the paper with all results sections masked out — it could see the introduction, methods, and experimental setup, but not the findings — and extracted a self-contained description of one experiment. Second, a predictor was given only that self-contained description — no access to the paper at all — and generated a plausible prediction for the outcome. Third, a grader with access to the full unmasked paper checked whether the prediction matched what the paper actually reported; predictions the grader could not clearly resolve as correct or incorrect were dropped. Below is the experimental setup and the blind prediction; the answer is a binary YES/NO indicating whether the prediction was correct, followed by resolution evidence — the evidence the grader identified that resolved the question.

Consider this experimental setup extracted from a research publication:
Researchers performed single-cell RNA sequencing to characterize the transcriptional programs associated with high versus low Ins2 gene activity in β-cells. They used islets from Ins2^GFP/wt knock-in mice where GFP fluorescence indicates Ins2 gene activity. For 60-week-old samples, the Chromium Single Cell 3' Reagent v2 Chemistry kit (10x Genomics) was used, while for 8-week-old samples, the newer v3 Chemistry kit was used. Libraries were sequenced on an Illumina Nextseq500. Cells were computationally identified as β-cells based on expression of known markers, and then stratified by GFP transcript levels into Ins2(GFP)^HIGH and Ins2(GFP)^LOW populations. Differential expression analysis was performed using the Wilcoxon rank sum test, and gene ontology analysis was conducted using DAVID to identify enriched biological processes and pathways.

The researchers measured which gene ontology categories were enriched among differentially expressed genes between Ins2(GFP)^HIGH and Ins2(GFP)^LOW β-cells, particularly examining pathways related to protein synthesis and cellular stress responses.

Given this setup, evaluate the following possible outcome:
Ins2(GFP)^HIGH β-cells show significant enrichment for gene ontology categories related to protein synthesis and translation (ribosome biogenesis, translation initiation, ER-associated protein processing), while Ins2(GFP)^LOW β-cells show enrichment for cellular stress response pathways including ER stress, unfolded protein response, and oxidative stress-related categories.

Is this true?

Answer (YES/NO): NO